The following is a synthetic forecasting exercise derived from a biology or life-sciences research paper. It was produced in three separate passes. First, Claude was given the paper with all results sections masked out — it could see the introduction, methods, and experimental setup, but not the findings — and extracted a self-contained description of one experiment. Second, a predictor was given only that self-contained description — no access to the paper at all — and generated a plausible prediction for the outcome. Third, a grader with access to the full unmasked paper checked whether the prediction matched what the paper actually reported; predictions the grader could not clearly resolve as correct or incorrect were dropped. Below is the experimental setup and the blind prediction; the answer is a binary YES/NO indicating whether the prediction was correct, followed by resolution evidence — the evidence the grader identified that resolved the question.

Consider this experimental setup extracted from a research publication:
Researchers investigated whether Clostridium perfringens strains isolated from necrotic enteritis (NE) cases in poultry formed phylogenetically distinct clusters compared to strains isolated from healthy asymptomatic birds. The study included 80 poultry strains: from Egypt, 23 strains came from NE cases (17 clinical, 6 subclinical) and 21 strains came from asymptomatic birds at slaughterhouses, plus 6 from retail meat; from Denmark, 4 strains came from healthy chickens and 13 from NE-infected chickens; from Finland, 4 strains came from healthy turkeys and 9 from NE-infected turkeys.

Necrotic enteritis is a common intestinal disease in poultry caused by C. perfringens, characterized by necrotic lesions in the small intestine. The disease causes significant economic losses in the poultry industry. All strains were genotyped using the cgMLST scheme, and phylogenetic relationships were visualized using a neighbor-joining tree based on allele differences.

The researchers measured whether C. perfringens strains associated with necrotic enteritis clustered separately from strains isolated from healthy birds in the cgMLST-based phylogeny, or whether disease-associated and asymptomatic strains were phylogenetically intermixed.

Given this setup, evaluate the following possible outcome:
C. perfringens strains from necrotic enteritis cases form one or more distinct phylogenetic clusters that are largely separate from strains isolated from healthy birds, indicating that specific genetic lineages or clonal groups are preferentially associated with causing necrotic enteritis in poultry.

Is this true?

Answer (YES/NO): NO